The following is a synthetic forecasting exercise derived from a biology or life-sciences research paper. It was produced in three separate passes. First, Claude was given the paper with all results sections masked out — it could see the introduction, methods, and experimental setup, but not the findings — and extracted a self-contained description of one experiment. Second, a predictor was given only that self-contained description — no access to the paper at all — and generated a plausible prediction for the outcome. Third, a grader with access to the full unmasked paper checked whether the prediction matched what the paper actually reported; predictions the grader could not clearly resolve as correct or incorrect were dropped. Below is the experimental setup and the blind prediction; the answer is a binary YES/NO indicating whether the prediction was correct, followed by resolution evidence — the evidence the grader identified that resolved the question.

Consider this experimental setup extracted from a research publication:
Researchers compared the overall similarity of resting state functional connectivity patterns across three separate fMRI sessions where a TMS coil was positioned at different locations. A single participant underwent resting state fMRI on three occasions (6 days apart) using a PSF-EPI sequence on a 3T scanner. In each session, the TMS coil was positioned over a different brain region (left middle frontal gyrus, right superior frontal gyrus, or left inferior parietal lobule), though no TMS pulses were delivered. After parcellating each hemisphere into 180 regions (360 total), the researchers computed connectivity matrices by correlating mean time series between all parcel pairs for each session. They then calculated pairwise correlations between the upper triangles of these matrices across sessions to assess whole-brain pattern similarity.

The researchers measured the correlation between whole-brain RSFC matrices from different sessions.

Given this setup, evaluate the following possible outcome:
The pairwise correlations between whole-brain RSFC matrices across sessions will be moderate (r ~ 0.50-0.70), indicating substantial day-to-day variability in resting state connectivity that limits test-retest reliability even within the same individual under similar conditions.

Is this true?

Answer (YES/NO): NO